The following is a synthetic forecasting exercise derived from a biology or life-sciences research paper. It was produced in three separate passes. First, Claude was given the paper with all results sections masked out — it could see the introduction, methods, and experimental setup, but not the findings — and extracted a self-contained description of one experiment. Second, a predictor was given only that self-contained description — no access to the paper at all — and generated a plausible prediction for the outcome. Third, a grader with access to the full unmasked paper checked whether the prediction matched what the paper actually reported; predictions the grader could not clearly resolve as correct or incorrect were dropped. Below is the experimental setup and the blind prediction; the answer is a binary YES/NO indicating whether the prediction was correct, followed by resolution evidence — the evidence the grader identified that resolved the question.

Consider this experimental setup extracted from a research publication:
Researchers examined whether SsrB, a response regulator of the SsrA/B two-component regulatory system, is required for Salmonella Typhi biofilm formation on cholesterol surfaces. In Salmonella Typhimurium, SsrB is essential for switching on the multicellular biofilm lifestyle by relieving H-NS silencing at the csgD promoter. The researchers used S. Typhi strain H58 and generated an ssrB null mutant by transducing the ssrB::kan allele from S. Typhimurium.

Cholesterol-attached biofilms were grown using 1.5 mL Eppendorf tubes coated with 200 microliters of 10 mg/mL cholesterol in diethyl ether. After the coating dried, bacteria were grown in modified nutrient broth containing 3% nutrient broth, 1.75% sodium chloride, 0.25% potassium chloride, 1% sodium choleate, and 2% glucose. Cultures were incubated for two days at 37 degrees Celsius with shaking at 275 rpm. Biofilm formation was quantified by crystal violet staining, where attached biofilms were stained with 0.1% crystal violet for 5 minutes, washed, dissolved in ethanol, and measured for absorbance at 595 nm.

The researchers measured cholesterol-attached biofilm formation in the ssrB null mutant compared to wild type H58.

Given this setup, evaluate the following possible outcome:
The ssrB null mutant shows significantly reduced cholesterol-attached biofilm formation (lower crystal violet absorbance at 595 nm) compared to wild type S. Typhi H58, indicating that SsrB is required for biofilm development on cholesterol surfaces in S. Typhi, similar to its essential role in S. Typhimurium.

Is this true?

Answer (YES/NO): NO